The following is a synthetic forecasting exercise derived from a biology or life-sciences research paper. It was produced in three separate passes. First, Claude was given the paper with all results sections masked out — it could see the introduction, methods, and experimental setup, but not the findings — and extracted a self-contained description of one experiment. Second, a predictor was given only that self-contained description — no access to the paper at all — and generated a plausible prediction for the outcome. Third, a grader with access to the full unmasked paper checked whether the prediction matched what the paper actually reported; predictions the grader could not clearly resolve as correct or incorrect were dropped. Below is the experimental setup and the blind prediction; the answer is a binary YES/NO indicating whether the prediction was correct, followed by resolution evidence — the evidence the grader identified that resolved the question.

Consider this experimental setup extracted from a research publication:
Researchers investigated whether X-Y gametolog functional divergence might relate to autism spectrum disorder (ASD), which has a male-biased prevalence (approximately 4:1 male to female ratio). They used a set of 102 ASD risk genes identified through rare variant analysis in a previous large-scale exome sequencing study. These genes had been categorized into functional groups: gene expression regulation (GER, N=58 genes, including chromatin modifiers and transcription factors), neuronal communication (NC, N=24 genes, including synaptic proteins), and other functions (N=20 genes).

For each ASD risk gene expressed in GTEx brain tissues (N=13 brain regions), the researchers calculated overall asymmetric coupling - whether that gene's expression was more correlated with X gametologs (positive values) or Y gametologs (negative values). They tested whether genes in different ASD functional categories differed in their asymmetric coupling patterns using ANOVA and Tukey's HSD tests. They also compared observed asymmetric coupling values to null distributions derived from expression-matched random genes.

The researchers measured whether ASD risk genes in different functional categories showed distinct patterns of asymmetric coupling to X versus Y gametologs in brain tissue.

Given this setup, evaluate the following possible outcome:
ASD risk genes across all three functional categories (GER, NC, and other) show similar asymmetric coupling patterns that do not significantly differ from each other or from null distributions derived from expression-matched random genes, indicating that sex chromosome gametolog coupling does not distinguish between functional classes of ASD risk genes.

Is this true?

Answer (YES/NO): NO